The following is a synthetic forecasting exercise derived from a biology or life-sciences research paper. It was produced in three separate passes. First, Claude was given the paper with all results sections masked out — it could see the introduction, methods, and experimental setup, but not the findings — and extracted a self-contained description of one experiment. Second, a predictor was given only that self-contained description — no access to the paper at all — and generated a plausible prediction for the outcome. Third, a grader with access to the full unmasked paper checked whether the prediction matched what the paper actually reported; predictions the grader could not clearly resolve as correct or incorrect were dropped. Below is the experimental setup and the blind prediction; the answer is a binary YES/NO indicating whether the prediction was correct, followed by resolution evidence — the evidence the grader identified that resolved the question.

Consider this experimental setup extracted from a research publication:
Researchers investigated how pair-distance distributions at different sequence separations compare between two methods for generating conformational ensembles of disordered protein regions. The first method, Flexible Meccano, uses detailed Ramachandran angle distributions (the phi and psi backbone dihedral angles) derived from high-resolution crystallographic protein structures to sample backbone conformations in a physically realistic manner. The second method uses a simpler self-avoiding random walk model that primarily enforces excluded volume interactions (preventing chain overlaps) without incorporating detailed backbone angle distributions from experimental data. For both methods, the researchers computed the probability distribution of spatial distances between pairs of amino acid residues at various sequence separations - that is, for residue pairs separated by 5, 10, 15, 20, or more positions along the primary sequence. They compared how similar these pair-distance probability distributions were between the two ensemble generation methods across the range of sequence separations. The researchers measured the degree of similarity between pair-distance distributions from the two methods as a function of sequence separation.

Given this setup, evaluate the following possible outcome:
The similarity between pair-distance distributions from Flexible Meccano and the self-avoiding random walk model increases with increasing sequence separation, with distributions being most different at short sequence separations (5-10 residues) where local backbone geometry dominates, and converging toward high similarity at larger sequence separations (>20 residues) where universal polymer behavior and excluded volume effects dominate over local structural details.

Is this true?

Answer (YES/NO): YES